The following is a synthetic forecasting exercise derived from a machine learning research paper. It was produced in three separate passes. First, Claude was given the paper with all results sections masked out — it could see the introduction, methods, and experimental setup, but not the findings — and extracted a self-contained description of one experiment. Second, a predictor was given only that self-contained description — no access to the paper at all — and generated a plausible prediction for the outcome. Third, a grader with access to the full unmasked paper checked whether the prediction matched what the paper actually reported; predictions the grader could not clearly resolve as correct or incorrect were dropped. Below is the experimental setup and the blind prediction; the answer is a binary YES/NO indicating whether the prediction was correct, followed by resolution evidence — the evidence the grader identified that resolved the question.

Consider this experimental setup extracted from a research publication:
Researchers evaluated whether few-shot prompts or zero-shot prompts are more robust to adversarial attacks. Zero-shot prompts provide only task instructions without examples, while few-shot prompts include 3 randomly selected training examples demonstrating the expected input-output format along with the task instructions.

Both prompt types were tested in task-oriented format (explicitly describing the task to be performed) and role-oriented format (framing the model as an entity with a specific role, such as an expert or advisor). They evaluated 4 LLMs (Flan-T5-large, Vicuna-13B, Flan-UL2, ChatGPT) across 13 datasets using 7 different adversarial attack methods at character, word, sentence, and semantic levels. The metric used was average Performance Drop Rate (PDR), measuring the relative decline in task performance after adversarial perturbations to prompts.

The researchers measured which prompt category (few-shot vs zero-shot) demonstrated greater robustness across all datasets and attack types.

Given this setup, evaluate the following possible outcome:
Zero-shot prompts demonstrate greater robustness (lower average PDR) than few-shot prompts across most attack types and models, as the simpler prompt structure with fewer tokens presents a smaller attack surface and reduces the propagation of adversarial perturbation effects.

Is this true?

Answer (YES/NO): NO